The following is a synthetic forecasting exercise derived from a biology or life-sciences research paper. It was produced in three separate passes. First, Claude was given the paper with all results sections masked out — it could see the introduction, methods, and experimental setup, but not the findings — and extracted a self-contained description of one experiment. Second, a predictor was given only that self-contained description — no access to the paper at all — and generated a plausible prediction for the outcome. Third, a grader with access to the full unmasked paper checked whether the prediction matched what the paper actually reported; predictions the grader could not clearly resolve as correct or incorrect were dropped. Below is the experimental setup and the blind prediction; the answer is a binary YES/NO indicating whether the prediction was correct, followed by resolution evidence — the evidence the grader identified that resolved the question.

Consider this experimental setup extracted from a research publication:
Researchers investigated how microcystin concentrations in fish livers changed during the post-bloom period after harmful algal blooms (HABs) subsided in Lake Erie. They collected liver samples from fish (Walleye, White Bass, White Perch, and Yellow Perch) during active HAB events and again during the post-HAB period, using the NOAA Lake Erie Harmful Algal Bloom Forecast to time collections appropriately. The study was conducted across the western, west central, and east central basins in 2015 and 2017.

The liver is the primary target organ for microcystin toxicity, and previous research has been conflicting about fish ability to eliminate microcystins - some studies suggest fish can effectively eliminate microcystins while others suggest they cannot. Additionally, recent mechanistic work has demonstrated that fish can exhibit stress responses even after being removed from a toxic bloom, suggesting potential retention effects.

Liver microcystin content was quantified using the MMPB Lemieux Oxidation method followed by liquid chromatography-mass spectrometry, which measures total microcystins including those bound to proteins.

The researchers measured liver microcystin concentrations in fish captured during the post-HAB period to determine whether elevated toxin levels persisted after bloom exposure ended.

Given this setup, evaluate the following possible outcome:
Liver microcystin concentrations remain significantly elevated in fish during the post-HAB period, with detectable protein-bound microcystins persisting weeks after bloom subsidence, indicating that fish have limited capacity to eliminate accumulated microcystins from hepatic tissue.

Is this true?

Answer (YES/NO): YES